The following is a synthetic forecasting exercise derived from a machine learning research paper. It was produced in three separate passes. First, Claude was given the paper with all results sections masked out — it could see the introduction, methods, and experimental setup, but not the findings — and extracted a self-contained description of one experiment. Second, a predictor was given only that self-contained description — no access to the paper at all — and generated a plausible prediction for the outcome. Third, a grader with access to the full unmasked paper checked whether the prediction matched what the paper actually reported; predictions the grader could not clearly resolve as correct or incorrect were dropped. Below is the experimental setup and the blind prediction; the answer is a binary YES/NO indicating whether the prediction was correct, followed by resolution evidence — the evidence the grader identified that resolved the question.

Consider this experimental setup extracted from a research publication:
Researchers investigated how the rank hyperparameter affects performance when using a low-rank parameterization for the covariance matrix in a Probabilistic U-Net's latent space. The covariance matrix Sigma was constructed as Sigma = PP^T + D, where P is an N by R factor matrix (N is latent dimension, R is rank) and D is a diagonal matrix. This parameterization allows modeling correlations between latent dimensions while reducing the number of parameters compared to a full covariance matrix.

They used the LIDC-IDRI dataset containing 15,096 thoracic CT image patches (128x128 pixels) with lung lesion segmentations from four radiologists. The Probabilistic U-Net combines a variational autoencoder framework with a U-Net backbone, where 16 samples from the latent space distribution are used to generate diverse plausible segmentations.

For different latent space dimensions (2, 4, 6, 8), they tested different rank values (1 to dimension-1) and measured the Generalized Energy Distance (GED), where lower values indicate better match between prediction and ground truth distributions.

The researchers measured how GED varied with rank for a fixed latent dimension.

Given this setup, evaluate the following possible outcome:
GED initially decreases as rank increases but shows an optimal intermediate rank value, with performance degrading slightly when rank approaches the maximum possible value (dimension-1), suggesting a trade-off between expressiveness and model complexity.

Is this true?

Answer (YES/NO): NO